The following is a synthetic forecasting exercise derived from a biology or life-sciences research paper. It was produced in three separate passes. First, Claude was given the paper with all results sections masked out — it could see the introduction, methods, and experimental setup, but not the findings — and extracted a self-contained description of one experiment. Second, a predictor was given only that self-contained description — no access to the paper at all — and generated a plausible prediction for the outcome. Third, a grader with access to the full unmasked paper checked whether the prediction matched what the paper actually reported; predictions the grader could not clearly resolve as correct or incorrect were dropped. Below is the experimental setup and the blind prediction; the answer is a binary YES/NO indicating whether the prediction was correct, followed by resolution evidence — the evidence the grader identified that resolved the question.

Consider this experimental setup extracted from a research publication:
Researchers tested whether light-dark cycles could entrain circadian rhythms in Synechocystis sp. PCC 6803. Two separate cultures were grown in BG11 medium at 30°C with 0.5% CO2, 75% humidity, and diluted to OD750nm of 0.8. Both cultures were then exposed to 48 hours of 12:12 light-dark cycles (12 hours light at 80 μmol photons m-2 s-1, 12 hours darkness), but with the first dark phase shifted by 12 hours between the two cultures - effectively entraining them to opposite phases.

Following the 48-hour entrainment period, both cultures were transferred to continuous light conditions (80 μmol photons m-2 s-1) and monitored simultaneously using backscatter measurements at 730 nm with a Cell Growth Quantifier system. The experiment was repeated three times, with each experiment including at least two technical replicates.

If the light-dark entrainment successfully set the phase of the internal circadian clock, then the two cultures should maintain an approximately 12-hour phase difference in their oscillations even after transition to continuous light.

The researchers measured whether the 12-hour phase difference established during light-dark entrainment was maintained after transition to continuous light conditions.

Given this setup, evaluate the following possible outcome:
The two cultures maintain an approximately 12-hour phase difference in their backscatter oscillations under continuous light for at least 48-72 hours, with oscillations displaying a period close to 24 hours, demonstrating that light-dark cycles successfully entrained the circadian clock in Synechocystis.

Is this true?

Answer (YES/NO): NO